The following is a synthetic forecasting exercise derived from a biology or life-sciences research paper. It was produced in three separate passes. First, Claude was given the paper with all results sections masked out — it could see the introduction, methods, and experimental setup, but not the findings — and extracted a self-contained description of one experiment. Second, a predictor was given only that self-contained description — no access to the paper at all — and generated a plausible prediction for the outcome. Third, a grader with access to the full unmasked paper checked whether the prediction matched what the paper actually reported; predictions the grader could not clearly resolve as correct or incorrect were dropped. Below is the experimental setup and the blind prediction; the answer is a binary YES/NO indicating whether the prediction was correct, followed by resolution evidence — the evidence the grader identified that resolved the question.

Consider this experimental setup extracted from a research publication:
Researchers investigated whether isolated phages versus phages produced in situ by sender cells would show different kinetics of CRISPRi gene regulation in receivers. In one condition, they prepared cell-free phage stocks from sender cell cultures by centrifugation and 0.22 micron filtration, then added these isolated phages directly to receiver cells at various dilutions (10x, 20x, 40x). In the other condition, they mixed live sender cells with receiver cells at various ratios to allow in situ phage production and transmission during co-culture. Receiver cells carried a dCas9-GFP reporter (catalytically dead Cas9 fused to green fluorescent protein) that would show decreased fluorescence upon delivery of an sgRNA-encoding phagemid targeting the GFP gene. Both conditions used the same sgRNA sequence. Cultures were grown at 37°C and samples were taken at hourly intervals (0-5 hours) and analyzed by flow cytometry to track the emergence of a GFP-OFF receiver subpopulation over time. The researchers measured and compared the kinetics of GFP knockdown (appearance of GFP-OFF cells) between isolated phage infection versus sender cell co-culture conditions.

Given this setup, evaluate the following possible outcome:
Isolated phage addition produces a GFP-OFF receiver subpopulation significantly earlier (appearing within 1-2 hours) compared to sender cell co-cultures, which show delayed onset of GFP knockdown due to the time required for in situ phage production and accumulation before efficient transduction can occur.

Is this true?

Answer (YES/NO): NO